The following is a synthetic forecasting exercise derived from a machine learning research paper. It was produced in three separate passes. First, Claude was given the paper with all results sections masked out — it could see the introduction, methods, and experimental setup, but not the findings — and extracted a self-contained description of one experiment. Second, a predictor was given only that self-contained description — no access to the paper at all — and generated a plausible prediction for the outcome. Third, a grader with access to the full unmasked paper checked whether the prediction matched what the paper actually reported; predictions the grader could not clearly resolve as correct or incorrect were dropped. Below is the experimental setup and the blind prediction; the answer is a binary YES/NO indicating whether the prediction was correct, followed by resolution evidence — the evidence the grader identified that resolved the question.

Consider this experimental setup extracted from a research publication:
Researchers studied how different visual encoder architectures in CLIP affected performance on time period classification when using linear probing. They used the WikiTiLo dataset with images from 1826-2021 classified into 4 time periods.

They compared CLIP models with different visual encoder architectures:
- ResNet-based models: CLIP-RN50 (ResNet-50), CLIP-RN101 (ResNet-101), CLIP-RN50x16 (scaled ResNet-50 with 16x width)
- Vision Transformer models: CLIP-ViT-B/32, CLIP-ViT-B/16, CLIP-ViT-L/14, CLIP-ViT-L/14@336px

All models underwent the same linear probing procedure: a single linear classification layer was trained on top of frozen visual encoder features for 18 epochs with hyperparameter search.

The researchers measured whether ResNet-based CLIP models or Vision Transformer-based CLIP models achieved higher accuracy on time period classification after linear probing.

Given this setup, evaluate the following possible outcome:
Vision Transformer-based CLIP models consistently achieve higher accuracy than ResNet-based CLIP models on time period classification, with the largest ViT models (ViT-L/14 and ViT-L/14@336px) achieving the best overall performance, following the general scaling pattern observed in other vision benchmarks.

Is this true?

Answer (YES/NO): NO